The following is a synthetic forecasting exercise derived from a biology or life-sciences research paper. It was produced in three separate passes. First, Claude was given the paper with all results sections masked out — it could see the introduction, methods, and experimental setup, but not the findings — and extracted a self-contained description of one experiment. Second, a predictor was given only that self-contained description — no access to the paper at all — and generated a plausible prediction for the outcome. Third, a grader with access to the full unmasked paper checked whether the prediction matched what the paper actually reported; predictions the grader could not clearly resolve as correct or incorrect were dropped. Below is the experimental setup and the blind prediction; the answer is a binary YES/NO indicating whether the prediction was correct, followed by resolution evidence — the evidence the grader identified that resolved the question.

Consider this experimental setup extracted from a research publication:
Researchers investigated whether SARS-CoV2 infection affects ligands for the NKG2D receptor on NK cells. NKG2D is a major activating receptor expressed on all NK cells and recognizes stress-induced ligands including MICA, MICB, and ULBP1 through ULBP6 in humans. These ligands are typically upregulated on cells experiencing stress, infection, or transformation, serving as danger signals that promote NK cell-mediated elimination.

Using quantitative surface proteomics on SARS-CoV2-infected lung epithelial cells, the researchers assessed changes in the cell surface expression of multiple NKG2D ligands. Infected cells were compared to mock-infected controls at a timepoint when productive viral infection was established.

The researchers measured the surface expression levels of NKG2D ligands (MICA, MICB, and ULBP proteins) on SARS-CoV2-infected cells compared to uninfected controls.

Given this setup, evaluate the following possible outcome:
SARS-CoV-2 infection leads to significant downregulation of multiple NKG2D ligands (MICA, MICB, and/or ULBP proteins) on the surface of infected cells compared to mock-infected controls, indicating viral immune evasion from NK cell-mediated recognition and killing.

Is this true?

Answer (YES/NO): YES